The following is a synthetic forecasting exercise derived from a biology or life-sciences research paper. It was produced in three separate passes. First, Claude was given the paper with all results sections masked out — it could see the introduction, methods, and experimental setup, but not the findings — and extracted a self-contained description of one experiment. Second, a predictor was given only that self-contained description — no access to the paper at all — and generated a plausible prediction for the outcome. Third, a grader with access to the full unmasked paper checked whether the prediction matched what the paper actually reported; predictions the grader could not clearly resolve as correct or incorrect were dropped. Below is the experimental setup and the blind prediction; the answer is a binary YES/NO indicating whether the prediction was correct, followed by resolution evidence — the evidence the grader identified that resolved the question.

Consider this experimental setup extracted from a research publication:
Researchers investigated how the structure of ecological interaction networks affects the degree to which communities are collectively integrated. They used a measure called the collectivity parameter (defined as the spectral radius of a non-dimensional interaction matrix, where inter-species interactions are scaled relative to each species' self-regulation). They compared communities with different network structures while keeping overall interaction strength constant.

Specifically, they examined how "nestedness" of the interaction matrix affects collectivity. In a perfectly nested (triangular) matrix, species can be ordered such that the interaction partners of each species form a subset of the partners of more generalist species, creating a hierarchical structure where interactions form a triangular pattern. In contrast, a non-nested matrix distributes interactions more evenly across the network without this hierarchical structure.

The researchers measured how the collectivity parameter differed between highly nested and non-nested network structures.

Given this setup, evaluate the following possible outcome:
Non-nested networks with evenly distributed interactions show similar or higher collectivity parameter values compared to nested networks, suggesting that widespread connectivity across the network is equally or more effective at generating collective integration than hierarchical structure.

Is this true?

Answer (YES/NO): YES